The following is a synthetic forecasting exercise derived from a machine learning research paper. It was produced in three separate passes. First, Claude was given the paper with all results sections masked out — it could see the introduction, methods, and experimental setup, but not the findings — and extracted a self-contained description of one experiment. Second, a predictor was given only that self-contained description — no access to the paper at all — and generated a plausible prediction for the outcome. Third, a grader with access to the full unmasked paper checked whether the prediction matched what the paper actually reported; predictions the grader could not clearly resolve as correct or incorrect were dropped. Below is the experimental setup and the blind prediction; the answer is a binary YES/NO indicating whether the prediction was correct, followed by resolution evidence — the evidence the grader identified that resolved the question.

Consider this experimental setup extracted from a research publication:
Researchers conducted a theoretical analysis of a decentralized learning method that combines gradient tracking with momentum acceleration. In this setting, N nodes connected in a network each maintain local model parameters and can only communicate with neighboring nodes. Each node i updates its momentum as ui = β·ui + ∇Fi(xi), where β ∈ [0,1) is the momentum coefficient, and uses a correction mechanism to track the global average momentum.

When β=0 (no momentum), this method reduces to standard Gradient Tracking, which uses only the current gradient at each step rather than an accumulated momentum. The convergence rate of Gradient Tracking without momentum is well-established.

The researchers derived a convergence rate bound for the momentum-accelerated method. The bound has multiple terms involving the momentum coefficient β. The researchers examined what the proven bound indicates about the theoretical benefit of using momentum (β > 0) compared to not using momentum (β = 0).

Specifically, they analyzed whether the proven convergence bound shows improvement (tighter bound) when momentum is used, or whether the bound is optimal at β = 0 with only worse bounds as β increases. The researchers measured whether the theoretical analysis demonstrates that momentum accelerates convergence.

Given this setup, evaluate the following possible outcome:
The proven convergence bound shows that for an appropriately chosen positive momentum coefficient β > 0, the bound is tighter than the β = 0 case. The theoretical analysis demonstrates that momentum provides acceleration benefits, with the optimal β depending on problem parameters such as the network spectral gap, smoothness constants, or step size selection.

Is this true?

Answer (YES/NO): NO